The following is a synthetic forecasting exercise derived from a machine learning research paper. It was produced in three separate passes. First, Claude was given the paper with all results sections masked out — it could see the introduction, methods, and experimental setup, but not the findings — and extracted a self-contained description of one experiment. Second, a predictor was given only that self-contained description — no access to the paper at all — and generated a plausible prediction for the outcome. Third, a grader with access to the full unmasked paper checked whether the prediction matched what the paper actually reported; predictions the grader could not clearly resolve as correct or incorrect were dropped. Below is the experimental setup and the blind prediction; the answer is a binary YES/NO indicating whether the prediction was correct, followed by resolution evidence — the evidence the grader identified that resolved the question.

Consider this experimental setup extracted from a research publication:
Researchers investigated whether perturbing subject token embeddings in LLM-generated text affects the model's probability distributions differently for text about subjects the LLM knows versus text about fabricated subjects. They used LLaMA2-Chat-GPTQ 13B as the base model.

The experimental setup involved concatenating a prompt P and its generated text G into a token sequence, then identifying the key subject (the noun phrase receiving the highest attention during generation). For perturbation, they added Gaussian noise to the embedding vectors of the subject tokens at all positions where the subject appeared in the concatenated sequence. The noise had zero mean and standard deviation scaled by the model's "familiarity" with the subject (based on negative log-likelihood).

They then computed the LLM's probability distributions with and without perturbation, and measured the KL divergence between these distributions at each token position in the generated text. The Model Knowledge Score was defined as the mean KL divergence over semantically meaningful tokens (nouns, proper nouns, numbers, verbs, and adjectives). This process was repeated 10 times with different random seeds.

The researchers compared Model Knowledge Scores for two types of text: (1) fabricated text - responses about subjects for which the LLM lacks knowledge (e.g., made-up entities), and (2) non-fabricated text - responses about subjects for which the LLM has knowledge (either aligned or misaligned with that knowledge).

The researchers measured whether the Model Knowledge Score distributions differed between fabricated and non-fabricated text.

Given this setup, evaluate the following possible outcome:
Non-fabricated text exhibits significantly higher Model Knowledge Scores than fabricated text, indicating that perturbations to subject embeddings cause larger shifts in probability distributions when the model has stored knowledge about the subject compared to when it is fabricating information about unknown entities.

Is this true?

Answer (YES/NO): YES